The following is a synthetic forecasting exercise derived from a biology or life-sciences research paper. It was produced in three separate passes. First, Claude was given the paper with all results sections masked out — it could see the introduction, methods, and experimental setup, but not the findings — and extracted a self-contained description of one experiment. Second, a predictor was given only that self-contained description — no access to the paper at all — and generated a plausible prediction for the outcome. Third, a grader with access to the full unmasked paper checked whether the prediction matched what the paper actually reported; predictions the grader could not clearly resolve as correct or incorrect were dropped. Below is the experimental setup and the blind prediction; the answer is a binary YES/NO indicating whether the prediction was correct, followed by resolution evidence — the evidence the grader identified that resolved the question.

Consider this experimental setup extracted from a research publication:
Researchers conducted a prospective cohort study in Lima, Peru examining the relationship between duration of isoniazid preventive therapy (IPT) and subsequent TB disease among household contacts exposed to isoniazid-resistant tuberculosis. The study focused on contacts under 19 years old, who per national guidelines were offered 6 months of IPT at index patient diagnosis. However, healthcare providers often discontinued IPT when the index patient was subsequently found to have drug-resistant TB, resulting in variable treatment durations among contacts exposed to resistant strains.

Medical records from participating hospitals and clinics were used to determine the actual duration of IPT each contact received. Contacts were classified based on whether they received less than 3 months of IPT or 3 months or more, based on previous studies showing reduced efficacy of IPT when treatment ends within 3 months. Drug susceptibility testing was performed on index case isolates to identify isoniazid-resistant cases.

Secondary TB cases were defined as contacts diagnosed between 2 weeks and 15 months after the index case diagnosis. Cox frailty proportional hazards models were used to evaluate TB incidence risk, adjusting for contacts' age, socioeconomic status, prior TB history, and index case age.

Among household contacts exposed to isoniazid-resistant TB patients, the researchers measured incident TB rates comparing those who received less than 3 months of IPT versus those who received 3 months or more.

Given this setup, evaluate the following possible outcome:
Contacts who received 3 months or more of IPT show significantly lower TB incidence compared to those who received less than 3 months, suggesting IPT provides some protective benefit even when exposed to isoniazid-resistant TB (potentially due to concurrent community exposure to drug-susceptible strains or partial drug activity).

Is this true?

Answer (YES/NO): NO